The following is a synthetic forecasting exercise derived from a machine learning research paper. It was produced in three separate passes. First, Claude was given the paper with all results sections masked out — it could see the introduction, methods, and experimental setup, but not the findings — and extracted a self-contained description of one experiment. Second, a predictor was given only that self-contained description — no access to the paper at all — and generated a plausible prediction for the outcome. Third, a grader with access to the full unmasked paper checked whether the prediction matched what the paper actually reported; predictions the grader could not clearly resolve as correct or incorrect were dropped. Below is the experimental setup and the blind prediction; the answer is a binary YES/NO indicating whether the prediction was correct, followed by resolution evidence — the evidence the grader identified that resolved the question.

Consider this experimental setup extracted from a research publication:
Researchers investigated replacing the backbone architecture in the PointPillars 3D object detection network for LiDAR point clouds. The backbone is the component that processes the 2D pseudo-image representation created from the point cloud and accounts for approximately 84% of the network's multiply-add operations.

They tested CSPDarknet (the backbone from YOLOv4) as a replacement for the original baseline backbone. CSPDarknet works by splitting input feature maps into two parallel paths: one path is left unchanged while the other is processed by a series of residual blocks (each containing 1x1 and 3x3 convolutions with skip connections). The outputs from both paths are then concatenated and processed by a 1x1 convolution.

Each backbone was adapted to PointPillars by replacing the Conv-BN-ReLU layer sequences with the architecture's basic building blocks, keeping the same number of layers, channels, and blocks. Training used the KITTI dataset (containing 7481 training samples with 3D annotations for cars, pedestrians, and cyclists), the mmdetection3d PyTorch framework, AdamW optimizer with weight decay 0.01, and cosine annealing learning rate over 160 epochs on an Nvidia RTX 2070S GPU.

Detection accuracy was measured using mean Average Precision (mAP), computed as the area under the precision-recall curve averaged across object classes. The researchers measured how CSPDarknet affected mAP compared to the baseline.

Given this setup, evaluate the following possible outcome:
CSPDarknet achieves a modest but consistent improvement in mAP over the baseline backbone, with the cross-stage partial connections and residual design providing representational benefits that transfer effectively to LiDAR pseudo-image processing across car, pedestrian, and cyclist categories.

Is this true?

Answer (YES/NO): NO